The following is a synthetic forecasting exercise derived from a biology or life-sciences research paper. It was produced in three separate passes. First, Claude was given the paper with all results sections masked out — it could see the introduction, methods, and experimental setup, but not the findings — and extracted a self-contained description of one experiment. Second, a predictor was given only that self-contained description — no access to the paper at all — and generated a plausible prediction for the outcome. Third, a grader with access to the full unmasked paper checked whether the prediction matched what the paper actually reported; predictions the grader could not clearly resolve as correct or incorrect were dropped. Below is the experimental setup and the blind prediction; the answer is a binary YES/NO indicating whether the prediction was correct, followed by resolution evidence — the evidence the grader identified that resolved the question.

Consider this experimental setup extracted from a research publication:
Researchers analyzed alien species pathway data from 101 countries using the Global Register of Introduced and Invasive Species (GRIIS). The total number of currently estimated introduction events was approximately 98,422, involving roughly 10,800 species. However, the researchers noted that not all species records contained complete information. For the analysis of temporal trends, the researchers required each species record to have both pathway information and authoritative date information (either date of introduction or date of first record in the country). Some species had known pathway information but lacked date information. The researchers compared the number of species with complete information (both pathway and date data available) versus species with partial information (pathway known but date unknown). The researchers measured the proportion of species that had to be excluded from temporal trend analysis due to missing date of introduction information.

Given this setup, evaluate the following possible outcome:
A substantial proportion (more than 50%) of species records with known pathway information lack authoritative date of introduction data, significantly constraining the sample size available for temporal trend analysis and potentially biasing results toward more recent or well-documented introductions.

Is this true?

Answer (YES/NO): YES